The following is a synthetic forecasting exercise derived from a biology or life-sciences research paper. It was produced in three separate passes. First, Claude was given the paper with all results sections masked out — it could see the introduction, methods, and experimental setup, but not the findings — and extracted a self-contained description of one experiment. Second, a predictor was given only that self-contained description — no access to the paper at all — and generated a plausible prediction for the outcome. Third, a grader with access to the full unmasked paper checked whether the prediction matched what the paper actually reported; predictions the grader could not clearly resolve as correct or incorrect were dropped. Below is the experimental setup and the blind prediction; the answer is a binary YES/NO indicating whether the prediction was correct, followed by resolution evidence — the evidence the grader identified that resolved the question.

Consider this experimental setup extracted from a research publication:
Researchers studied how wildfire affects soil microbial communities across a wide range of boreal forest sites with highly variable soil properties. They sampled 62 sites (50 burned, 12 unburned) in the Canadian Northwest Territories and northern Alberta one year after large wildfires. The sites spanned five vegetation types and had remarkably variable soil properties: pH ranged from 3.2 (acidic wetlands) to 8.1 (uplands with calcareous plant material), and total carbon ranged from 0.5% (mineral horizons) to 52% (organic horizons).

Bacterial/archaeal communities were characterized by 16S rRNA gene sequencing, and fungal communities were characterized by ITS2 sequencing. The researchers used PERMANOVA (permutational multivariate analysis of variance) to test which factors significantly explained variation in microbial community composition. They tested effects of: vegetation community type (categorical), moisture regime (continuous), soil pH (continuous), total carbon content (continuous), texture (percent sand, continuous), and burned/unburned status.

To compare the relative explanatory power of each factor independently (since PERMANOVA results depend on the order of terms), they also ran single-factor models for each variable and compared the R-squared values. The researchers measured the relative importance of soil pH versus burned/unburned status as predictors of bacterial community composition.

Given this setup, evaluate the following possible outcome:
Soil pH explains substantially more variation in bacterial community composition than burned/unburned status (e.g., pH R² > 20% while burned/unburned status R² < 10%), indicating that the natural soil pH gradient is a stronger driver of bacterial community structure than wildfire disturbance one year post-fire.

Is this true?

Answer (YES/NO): NO